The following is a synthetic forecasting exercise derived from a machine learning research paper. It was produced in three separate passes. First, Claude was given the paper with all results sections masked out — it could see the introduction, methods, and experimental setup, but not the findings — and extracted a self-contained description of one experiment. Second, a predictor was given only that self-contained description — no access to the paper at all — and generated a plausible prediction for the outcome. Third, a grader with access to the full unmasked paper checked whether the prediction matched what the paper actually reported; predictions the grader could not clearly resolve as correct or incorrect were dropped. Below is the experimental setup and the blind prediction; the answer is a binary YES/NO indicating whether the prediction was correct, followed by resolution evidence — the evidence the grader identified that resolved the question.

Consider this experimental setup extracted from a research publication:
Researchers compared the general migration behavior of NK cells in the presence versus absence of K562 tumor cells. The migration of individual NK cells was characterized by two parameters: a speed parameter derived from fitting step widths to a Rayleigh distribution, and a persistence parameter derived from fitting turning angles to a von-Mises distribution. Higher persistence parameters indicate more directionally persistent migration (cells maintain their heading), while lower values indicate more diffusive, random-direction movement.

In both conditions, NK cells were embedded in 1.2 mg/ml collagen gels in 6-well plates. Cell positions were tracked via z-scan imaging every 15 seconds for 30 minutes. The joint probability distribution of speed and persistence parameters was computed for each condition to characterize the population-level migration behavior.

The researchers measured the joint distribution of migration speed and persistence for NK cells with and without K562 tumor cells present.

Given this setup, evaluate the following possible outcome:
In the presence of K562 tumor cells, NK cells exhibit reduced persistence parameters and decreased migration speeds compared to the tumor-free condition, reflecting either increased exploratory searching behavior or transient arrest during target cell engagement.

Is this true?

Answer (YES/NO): NO